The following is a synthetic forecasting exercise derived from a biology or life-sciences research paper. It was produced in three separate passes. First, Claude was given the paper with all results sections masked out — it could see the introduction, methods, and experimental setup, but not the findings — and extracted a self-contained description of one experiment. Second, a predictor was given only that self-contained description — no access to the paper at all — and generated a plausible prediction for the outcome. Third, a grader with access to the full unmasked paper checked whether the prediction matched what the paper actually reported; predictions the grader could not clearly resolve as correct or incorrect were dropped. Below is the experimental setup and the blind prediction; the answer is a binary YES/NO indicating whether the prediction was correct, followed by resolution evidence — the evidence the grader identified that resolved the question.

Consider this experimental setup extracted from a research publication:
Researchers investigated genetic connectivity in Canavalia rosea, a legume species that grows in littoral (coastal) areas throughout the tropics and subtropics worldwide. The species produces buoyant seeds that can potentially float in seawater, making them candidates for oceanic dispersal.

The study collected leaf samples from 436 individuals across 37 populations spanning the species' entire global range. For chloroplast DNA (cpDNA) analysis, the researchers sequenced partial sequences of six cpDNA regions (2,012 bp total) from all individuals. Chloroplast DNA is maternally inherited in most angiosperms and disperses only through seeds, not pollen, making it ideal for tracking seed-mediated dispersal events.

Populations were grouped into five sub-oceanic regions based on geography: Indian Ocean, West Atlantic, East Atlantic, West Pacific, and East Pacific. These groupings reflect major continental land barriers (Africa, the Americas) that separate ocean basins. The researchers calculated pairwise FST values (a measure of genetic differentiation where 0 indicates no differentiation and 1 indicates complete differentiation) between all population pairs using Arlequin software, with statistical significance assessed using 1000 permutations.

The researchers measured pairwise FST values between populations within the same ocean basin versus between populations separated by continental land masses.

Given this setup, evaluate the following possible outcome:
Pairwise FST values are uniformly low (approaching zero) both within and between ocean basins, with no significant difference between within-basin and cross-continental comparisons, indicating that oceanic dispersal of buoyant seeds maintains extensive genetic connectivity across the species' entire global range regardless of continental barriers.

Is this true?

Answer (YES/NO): NO